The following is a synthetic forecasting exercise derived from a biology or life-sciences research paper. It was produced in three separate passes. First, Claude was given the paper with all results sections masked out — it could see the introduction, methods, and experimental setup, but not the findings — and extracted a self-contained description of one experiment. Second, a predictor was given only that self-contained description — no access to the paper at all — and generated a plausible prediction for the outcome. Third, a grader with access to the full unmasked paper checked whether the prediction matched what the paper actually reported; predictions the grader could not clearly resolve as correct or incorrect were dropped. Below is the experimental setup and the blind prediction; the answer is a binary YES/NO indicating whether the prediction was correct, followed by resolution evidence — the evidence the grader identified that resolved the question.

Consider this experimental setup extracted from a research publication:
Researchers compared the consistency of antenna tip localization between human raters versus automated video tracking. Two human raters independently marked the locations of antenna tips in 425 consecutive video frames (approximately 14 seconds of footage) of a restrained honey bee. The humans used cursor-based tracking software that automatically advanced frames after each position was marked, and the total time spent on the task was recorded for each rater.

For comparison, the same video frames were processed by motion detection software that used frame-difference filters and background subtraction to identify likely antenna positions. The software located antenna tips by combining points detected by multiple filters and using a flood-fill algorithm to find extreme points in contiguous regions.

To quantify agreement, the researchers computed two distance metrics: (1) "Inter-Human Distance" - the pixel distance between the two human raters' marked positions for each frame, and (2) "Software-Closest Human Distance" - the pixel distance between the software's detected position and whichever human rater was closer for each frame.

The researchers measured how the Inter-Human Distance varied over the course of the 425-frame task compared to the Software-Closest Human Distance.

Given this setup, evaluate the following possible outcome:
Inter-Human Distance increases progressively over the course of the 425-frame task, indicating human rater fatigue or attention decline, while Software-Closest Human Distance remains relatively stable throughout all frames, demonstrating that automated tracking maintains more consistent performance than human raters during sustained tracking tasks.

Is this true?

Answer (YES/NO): YES